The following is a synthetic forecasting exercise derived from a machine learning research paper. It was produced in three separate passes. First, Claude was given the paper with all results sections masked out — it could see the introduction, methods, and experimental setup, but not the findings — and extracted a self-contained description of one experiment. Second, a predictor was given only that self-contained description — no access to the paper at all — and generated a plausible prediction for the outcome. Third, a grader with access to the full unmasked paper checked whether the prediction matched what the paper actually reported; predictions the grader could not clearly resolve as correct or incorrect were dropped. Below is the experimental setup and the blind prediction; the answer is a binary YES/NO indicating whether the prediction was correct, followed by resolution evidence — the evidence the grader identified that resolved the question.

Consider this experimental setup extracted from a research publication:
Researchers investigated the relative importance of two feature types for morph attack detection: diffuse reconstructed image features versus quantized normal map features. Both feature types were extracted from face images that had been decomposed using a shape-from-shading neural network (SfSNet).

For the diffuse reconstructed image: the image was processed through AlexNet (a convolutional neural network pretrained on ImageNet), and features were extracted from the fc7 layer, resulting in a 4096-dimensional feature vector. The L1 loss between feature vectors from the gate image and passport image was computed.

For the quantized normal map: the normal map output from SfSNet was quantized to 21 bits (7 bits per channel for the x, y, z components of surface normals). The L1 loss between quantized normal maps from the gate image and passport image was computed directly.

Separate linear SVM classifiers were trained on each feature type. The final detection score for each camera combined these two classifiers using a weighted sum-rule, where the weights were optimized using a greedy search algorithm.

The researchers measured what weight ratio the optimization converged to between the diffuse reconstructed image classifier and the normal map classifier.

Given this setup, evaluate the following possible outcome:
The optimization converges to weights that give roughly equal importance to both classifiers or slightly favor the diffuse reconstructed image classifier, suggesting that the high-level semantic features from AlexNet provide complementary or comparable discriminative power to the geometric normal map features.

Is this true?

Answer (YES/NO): NO